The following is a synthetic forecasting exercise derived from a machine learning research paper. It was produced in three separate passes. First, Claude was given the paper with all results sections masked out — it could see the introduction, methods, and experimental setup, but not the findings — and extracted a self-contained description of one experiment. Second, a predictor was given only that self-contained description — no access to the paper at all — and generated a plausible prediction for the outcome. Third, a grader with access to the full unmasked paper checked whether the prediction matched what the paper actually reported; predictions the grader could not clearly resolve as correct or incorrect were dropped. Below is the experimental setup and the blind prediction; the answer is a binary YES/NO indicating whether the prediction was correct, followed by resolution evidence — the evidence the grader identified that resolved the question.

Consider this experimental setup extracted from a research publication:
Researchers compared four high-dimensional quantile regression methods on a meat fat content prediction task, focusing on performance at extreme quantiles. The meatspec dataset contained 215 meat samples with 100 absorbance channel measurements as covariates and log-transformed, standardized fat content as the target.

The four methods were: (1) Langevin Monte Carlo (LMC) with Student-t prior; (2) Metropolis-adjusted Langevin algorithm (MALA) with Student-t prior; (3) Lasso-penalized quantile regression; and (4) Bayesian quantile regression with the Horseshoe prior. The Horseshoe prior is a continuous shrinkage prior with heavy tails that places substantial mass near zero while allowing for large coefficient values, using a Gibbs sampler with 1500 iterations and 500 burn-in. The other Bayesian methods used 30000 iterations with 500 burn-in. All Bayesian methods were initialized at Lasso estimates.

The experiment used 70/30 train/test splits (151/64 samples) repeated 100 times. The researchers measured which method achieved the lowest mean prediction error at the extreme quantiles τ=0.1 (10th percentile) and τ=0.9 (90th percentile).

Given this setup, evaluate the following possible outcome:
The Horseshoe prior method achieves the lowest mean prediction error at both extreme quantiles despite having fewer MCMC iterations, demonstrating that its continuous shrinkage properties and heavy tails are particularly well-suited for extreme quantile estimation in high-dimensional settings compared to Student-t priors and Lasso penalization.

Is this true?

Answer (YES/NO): YES